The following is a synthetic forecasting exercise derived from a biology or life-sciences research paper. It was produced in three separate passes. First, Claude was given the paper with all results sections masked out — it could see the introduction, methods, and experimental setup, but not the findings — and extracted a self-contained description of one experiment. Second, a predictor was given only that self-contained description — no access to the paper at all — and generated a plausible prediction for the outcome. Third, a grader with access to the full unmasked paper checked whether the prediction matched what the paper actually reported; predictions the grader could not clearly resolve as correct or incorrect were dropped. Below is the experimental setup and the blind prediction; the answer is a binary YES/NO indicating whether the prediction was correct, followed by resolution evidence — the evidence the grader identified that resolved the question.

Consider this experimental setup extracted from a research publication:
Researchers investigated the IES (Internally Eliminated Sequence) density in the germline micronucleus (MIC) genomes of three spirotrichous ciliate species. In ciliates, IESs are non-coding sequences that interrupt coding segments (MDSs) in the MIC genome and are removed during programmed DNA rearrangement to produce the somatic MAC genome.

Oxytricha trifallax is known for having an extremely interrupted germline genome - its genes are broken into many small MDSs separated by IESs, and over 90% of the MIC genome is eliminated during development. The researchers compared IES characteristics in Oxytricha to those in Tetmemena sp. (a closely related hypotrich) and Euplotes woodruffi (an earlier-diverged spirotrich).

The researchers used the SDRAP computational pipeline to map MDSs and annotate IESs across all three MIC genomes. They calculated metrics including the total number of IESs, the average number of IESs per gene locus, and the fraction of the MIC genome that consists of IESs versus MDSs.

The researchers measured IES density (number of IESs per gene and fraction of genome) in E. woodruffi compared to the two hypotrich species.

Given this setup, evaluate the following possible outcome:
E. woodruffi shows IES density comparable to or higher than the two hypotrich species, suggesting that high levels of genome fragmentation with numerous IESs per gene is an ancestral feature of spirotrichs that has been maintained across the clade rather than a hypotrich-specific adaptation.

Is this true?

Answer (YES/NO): NO